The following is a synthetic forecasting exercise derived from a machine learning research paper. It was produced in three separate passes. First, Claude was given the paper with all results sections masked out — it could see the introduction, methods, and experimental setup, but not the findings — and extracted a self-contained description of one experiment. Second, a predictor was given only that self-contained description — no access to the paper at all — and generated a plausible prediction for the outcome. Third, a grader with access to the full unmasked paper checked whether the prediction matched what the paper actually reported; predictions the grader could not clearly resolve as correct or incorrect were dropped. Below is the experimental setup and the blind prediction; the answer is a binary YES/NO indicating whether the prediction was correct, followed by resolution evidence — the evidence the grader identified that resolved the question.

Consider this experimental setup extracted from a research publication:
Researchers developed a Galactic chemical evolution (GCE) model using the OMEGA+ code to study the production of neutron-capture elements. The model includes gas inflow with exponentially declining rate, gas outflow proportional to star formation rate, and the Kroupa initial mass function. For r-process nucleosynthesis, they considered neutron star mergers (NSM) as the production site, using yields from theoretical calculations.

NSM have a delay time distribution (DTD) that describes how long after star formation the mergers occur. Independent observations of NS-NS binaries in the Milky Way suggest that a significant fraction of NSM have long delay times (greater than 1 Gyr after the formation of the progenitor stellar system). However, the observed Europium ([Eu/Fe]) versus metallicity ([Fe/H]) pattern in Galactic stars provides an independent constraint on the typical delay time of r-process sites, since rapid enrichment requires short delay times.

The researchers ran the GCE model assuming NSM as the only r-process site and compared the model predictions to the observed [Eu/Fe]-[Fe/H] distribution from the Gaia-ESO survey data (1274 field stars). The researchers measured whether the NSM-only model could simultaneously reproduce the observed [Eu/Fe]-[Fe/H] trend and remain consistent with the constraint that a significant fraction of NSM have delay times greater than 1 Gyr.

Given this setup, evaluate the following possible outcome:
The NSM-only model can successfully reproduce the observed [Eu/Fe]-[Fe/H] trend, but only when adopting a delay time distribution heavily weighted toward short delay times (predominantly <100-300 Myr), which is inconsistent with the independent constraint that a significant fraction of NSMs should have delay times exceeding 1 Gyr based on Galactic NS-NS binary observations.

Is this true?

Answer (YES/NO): YES